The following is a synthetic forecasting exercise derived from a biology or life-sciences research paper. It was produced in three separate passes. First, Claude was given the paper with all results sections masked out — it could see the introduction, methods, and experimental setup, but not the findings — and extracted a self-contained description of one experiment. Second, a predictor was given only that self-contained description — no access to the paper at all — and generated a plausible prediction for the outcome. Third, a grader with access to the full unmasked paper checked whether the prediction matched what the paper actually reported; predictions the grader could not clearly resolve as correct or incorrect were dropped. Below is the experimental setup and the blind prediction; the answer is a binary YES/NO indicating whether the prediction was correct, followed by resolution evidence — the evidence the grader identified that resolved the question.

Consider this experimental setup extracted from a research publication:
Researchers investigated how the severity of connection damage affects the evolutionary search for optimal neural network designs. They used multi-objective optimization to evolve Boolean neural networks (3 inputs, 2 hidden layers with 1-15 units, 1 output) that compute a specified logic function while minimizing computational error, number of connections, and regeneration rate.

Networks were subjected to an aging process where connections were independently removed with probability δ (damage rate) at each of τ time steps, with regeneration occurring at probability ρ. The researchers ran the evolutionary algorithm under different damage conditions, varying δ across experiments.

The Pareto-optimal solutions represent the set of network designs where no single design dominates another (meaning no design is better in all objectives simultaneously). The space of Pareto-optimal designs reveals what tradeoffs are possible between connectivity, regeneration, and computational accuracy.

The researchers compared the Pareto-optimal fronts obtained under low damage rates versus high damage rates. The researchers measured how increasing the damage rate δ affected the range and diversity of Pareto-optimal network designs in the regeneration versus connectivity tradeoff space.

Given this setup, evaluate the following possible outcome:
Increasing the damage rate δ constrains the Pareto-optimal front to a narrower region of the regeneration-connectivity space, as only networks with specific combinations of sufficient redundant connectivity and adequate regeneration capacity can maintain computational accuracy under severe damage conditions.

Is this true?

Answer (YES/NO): YES